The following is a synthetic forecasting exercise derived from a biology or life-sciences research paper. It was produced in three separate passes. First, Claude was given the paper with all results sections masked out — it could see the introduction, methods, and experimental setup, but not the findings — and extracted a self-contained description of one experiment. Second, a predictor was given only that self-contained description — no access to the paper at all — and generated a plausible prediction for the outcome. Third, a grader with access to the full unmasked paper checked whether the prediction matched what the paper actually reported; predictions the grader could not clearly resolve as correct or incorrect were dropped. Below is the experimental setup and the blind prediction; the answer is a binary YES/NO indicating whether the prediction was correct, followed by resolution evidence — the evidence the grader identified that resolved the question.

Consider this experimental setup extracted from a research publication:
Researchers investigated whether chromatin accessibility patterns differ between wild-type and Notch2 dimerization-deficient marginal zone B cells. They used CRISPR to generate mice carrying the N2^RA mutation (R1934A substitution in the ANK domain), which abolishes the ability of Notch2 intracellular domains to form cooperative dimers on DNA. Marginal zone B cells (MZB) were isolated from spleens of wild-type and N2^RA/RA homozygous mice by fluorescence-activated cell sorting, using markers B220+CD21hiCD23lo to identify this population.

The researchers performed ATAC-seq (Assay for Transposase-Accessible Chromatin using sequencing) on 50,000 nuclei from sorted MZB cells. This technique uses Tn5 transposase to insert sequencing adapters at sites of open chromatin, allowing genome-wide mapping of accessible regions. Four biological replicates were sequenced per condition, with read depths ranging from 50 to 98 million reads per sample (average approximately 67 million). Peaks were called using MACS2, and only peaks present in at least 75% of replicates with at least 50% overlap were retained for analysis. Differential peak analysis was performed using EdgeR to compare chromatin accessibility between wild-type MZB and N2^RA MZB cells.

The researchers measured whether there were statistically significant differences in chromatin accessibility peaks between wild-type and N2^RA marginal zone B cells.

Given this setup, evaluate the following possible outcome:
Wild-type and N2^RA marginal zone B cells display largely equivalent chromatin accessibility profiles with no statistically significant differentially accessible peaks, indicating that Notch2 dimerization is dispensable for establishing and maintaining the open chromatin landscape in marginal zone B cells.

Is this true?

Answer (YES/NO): YES